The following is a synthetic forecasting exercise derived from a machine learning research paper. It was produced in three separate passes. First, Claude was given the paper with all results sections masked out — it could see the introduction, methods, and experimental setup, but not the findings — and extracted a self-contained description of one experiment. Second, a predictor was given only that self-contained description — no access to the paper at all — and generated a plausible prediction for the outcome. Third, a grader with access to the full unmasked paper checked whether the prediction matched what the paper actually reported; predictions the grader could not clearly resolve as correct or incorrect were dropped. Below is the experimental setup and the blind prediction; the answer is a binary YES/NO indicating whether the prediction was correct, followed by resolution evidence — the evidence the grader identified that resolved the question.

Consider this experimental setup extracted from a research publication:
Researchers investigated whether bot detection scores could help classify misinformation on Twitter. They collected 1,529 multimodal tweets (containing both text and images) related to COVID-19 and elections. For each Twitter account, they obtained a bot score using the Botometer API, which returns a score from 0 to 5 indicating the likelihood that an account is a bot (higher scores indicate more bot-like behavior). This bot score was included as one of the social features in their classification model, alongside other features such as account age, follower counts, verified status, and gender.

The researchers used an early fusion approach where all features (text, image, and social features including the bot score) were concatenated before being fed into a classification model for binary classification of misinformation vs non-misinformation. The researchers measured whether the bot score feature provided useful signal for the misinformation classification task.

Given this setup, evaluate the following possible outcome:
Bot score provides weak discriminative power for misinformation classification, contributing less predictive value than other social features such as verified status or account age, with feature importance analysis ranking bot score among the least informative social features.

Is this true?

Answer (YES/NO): NO